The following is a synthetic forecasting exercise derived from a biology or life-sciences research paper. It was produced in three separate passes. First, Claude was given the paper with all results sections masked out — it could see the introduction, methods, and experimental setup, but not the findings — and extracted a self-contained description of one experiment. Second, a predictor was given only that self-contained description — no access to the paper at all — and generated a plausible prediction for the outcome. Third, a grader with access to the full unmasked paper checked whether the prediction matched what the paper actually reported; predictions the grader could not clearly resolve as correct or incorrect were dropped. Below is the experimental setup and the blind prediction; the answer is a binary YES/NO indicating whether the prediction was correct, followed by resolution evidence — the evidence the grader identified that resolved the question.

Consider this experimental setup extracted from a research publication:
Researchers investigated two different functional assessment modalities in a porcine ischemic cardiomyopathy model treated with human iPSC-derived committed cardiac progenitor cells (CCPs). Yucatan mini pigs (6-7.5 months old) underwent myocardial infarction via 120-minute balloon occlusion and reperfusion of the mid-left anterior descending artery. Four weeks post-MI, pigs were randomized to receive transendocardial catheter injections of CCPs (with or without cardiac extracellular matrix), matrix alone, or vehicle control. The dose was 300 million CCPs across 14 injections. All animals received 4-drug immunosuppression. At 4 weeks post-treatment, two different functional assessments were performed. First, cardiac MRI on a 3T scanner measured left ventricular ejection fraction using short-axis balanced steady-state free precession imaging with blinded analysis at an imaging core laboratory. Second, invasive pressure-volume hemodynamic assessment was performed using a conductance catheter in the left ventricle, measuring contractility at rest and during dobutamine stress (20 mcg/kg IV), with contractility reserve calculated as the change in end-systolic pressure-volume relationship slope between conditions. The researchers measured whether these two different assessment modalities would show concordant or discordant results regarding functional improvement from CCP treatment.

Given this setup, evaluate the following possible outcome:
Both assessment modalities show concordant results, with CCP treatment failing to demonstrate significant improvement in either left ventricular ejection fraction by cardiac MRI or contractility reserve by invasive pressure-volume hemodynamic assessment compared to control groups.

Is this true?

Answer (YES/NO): NO